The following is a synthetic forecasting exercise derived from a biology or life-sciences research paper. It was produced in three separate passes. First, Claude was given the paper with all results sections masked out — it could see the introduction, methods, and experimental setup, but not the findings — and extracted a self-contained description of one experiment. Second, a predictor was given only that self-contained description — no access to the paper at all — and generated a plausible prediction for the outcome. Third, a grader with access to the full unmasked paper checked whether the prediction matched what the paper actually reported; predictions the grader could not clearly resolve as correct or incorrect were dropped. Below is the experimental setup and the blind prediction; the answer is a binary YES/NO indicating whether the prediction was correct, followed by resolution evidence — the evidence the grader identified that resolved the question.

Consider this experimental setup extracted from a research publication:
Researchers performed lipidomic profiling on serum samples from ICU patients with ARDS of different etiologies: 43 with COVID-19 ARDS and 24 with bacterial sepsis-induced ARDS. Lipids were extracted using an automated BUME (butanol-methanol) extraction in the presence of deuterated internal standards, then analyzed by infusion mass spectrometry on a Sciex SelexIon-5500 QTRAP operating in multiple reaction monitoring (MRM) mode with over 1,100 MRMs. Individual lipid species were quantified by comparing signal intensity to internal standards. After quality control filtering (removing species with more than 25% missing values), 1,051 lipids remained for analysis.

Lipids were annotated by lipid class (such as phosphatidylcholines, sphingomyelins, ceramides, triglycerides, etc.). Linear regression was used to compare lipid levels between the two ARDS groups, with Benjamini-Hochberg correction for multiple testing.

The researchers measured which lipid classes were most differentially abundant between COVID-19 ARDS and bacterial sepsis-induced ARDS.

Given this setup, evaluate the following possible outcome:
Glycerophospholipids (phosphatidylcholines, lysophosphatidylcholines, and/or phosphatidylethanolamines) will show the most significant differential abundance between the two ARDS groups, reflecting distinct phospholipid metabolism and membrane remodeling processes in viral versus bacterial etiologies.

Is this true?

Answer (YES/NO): NO